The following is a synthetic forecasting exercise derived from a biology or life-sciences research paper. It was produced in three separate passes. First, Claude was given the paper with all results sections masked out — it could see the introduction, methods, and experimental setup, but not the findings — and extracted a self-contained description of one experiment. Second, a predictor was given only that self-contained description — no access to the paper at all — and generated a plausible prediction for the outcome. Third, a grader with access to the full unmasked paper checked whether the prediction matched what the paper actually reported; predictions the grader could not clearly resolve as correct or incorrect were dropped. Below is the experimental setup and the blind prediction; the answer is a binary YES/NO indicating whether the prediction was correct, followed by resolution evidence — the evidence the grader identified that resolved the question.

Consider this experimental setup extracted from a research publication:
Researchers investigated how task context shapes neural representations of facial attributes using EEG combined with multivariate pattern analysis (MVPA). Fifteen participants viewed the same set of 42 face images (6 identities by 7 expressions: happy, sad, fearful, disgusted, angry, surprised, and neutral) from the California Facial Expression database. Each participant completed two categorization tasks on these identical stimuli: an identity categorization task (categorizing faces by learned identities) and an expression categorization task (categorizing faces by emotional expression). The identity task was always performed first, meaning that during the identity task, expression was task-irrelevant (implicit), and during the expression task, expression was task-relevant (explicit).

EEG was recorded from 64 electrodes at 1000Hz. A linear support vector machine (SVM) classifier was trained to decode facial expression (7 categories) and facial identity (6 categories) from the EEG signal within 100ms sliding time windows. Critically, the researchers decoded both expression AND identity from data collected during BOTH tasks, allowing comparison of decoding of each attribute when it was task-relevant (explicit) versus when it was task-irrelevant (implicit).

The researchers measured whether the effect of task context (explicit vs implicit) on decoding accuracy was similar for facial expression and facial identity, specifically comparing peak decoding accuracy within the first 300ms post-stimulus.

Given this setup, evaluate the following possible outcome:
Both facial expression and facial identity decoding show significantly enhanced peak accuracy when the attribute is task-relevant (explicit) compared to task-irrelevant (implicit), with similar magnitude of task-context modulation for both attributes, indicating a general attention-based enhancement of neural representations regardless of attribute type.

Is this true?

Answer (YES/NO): NO